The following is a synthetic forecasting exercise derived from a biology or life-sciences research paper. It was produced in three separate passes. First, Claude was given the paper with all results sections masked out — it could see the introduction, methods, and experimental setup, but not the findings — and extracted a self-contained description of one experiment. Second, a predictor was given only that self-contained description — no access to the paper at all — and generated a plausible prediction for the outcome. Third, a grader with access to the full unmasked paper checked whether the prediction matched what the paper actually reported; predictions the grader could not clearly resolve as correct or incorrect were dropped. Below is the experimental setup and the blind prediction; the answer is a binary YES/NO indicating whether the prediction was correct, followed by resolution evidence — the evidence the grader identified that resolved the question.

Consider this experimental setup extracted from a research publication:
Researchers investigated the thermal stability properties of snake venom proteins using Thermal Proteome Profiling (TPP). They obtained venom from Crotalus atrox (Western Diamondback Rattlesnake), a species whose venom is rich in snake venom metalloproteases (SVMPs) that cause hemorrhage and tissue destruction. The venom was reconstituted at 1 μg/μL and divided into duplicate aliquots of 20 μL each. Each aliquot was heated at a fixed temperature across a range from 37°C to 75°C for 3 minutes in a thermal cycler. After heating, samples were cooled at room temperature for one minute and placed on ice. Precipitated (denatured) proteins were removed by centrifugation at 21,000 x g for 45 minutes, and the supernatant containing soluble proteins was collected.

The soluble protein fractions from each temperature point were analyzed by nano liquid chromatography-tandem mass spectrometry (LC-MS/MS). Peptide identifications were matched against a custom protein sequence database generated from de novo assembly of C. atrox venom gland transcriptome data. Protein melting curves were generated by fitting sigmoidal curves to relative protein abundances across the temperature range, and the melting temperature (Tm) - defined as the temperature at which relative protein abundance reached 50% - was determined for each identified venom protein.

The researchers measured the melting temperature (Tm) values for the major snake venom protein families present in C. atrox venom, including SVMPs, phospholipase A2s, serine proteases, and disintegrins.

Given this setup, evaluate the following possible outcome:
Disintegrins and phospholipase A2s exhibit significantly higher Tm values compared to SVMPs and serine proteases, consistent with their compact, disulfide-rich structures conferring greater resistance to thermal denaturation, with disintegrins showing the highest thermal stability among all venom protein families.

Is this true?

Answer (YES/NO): NO